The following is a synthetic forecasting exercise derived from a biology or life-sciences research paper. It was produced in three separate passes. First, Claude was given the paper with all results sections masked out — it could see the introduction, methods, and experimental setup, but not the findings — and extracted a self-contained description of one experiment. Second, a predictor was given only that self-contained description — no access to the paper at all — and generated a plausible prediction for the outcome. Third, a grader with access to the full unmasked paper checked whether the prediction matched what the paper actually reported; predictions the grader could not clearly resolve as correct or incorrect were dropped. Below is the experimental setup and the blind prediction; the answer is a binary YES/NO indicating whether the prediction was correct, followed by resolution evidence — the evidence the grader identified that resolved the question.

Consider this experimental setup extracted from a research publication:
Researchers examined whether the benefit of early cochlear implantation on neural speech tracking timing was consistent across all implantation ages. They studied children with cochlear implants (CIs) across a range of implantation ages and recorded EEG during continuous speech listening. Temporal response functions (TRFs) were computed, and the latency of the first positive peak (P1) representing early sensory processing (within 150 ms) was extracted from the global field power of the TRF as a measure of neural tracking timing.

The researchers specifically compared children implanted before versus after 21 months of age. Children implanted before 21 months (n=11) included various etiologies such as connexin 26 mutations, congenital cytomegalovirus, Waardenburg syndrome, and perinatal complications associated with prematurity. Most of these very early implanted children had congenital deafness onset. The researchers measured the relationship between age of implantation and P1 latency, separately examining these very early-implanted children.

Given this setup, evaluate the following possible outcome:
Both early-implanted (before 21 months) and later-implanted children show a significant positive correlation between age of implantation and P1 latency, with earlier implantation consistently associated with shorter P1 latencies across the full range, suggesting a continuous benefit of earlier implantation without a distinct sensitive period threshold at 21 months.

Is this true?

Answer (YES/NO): NO